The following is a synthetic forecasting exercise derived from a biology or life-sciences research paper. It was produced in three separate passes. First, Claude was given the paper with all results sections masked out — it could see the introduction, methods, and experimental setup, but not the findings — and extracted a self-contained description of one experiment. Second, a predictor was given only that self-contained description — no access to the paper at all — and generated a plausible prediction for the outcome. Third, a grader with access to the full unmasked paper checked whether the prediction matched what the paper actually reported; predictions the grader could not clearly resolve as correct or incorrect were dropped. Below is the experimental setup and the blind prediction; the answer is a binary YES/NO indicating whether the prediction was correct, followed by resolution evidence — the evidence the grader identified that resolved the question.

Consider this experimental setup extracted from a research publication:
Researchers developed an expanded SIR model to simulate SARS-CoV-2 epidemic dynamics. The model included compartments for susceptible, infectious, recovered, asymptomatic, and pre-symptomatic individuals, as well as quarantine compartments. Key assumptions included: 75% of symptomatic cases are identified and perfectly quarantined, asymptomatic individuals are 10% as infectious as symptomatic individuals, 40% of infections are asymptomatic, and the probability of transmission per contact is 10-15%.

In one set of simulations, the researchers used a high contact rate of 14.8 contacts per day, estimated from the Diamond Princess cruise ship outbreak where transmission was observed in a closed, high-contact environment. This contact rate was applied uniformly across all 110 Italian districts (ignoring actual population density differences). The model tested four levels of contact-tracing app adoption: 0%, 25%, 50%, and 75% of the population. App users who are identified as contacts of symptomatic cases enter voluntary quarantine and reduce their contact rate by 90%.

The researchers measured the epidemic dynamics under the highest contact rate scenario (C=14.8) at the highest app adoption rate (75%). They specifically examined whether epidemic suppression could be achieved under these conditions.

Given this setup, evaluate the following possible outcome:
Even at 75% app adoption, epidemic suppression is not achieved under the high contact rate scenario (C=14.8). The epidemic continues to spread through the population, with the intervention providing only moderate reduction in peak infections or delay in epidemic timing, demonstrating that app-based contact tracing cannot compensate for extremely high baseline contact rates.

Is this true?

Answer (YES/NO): NO